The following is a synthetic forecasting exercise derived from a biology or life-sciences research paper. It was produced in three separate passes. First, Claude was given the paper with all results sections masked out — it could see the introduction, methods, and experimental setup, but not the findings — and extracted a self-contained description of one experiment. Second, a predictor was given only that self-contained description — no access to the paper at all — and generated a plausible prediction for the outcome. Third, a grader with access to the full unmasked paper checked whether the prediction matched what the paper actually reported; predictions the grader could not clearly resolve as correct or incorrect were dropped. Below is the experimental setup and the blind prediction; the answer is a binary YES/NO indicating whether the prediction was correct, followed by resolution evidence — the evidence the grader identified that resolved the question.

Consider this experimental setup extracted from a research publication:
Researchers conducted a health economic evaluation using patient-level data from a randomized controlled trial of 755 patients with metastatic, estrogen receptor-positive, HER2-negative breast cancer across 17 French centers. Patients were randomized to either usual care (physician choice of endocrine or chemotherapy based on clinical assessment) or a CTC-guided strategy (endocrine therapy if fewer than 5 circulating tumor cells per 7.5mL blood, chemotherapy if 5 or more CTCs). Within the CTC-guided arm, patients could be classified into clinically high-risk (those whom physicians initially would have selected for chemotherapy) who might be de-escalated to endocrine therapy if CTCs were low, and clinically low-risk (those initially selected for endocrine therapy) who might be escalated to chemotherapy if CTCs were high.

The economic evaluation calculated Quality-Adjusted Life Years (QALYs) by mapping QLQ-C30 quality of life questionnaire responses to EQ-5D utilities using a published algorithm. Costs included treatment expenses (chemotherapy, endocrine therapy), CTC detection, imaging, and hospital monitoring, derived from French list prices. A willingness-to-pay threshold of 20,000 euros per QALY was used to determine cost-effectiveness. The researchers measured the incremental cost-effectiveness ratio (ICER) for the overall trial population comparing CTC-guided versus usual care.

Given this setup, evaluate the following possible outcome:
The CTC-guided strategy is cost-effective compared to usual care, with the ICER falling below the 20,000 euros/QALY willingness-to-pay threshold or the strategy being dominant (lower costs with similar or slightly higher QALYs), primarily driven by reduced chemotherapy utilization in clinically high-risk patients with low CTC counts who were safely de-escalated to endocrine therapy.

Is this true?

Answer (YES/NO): NO